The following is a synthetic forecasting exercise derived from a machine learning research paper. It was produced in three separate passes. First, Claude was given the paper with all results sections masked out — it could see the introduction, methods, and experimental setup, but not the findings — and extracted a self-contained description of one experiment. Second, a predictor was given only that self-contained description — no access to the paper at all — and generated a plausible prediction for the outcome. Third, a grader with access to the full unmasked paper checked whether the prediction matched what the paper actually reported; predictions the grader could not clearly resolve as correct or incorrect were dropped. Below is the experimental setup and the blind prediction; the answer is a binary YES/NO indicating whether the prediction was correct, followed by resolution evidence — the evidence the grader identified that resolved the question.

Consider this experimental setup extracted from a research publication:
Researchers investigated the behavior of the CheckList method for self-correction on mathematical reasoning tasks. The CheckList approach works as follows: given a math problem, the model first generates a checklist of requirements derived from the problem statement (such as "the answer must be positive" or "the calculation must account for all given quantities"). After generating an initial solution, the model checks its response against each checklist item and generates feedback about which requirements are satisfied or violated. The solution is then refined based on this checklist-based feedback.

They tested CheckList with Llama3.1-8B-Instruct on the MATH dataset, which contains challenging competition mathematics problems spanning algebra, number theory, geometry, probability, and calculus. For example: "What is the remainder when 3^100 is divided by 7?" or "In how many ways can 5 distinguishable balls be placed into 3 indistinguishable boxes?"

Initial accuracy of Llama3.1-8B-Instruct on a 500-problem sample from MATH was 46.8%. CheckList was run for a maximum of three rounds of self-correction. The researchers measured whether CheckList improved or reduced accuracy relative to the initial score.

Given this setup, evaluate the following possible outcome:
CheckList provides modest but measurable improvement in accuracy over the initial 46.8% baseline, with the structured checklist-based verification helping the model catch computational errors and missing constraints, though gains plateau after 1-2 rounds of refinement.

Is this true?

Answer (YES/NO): NO